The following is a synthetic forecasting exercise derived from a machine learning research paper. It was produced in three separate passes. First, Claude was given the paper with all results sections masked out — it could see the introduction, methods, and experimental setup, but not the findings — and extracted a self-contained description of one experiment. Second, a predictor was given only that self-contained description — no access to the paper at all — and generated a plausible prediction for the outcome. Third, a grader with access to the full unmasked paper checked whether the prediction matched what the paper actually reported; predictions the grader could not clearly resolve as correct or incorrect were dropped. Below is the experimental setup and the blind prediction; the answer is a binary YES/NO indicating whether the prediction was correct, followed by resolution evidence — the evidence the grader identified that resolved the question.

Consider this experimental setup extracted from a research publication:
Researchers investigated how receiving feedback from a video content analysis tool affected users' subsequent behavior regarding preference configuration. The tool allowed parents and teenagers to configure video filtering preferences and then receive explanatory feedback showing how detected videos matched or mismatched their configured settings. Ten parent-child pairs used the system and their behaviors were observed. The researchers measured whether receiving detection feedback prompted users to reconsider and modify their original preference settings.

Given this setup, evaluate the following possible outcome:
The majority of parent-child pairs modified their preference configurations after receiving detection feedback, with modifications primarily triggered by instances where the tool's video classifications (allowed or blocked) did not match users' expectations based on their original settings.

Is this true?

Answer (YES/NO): NO